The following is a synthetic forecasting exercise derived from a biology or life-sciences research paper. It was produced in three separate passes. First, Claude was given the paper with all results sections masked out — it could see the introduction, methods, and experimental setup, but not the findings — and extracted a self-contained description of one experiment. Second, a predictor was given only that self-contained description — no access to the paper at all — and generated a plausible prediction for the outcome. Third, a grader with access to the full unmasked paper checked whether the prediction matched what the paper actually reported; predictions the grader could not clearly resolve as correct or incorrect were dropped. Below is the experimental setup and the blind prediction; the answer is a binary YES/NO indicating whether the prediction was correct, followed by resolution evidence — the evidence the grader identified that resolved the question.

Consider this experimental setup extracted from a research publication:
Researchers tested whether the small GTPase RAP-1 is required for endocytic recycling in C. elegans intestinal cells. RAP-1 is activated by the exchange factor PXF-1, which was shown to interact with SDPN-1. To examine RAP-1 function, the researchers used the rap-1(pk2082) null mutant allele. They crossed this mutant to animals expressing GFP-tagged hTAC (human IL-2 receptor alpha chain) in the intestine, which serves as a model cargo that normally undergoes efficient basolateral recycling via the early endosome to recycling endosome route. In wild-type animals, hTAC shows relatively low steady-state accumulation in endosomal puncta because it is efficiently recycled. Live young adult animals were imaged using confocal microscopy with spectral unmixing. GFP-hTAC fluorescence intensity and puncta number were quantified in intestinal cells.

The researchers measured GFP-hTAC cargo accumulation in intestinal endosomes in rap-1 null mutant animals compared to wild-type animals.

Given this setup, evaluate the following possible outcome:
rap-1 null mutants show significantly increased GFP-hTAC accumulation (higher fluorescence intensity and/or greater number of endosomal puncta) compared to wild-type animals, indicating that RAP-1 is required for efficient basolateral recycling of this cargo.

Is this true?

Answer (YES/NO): YES